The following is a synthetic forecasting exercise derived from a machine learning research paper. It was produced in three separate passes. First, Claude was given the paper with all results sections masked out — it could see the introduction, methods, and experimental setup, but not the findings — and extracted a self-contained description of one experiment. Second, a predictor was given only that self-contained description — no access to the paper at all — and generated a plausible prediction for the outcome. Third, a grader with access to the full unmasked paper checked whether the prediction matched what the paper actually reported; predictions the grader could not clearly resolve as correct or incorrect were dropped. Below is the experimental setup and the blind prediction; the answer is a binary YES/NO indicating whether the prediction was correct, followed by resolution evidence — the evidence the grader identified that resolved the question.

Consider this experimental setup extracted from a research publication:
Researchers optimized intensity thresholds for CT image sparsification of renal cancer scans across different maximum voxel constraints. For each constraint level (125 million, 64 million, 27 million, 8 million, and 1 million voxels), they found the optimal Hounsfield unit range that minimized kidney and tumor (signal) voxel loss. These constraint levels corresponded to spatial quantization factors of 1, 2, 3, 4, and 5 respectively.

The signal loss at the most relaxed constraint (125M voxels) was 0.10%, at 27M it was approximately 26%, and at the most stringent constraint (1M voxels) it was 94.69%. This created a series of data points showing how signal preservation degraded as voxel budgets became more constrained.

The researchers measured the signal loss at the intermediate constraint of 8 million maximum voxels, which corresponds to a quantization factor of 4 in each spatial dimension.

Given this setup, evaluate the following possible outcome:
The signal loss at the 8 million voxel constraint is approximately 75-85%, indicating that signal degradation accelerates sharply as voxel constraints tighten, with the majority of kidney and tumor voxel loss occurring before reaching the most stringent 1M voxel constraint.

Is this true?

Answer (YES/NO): NO